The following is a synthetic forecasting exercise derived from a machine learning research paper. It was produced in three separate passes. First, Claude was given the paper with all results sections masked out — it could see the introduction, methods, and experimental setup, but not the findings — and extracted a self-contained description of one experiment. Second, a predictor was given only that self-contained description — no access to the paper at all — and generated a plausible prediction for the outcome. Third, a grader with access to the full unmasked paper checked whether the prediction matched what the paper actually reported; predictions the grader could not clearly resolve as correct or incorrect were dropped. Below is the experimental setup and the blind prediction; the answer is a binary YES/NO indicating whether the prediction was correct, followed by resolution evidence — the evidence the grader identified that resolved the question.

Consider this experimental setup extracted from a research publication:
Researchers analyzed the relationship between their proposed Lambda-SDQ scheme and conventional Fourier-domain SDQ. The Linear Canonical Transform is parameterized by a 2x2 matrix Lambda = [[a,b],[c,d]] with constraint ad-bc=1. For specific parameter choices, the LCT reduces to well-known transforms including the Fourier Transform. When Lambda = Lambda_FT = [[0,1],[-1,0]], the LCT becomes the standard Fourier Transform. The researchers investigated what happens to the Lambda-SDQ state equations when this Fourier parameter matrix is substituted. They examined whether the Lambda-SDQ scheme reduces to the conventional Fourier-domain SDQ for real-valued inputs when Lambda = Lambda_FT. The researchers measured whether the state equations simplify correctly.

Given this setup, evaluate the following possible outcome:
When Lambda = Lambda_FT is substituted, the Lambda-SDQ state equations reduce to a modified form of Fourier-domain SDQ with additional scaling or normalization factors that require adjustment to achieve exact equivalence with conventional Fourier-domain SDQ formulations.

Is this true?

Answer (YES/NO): NO